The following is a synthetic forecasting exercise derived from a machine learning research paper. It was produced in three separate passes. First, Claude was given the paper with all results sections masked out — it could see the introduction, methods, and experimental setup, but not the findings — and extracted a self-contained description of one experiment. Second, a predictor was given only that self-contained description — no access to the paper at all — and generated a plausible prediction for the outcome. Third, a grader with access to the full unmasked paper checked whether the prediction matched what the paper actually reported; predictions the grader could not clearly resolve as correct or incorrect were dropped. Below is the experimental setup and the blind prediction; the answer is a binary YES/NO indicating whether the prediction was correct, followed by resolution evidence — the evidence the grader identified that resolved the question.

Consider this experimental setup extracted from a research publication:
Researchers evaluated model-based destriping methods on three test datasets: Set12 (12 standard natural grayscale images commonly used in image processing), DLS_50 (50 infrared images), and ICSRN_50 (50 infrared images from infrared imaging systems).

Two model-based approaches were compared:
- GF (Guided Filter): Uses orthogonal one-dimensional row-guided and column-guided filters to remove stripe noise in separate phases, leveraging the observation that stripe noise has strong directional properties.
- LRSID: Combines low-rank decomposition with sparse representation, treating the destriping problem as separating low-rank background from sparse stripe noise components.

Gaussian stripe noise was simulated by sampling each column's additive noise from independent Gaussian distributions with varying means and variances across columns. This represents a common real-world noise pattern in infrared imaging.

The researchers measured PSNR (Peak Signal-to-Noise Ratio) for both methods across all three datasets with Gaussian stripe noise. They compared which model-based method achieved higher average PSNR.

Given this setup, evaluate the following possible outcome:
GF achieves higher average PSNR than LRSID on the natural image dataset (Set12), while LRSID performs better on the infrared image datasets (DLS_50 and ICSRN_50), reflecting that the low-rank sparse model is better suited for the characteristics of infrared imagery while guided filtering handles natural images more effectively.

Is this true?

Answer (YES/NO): NO